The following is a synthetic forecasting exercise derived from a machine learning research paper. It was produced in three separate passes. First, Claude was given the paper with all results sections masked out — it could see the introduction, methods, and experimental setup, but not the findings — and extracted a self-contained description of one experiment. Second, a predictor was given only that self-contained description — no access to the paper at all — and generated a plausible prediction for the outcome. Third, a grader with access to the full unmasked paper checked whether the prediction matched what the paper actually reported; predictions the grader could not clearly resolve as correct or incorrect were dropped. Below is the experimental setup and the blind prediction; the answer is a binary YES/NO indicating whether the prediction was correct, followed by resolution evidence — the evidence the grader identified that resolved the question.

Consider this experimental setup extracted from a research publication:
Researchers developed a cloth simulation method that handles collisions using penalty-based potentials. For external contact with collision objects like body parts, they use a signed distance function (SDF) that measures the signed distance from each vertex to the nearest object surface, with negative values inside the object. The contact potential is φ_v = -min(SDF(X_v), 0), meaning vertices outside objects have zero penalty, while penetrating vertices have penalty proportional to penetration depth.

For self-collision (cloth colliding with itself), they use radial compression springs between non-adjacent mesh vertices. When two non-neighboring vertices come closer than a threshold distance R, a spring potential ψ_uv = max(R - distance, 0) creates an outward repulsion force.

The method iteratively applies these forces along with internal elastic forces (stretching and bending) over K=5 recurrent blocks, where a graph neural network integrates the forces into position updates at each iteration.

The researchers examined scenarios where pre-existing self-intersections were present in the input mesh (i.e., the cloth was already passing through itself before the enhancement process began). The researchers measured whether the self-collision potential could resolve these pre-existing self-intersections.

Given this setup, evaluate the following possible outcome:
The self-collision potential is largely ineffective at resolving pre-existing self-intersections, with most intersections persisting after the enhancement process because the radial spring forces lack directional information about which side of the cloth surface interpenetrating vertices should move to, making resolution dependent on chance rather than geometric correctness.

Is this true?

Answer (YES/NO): YES